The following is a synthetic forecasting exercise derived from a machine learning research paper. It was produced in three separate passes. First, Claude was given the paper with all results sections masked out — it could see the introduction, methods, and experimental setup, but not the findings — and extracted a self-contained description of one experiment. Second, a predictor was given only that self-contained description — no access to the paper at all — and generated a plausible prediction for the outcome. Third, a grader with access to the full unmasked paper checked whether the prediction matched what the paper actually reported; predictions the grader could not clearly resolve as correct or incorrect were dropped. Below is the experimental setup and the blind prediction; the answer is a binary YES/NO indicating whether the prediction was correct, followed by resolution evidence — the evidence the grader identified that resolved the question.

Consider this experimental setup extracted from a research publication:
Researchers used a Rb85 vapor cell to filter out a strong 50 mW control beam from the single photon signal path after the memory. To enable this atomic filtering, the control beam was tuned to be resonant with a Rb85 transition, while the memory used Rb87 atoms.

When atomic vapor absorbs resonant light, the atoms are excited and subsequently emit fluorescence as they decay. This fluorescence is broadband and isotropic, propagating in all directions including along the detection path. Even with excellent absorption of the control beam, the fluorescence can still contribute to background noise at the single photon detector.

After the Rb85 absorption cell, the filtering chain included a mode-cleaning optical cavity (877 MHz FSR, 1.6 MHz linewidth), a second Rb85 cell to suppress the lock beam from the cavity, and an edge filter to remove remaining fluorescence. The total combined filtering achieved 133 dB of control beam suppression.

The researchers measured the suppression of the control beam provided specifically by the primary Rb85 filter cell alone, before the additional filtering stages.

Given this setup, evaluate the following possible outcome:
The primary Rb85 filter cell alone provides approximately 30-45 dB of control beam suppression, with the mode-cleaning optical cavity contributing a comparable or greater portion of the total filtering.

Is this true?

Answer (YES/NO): NO